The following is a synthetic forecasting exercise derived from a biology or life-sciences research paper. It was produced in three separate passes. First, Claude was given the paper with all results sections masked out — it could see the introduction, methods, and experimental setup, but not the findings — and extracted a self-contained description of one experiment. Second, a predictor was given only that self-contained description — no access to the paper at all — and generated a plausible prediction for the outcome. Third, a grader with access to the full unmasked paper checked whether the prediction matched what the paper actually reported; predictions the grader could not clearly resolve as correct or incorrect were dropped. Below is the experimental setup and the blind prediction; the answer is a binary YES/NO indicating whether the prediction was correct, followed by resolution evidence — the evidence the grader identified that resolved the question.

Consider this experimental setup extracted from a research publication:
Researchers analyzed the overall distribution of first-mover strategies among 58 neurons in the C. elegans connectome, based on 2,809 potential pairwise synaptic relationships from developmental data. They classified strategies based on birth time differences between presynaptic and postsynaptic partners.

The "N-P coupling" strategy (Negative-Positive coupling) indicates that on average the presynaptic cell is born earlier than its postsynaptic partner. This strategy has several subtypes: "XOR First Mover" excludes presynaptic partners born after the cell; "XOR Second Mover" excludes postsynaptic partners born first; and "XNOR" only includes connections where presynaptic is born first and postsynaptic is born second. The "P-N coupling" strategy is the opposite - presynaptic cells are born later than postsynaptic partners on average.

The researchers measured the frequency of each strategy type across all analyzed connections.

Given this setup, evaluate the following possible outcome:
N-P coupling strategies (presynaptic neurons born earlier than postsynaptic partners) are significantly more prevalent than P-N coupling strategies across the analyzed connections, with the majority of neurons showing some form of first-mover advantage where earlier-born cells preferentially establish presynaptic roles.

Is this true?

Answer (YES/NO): NO